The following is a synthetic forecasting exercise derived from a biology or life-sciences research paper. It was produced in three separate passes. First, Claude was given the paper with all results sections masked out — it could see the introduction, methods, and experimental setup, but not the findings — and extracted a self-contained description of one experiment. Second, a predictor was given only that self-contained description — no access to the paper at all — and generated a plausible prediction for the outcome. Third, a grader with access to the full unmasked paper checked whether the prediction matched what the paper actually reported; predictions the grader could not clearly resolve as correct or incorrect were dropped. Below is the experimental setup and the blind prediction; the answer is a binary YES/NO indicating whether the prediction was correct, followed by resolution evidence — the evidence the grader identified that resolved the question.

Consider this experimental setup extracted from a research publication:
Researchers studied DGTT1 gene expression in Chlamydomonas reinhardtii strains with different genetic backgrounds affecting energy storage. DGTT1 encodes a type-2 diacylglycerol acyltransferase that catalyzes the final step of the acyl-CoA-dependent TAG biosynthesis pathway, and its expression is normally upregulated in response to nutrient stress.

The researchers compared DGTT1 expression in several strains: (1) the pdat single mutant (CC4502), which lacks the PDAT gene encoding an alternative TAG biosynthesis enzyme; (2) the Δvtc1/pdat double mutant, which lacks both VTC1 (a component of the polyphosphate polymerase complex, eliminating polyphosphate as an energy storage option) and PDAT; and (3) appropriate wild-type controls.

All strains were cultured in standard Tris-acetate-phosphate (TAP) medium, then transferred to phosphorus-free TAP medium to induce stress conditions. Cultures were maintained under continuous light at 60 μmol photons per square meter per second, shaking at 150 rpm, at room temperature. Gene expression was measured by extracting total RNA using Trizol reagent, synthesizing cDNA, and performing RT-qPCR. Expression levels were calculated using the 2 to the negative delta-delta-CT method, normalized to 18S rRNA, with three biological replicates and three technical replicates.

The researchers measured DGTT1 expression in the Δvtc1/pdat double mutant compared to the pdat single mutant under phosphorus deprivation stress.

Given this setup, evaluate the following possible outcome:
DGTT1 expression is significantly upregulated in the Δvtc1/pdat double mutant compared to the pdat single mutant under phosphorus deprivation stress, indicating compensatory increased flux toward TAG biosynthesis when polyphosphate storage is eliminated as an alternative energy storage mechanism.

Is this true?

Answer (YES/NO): YES